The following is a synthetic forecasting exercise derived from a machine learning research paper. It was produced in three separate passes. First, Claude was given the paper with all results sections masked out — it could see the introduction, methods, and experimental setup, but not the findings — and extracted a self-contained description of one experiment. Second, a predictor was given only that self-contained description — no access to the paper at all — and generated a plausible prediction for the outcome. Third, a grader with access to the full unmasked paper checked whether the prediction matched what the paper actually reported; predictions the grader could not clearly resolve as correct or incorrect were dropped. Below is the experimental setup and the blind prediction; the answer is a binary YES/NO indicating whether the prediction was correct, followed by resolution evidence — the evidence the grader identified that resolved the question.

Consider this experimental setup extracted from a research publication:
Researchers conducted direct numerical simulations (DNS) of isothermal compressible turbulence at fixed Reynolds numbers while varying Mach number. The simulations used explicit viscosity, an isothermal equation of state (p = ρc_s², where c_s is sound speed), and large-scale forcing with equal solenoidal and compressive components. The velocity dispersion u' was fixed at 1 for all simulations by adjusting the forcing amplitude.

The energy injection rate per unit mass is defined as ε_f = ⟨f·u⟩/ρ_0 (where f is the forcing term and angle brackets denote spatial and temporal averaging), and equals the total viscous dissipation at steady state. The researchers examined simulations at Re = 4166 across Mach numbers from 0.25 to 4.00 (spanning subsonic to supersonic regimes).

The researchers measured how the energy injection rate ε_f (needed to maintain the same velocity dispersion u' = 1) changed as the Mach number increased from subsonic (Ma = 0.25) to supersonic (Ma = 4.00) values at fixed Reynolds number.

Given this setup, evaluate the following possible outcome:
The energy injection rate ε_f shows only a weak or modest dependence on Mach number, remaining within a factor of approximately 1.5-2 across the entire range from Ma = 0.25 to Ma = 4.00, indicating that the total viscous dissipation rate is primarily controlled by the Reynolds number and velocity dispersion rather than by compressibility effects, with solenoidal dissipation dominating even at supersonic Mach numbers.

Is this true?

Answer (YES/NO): NO